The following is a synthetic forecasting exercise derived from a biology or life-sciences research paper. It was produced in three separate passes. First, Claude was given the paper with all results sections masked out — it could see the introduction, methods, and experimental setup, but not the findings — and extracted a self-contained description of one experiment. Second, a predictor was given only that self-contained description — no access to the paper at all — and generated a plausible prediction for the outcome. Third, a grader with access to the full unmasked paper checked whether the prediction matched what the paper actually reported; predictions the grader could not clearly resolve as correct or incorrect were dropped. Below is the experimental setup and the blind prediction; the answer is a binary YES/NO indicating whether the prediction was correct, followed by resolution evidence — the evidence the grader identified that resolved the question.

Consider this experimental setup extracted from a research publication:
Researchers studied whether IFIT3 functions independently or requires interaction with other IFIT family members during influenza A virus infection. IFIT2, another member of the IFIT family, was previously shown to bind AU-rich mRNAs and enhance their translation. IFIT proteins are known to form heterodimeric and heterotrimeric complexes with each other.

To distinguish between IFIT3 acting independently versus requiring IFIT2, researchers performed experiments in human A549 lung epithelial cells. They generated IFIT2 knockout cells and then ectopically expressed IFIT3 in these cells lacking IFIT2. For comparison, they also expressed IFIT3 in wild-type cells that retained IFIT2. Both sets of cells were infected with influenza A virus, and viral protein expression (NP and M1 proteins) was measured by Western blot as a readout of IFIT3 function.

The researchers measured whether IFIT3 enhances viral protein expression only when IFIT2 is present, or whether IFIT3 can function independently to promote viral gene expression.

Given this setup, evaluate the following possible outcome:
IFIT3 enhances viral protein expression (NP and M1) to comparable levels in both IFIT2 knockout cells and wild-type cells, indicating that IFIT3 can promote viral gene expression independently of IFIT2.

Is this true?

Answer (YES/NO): NO